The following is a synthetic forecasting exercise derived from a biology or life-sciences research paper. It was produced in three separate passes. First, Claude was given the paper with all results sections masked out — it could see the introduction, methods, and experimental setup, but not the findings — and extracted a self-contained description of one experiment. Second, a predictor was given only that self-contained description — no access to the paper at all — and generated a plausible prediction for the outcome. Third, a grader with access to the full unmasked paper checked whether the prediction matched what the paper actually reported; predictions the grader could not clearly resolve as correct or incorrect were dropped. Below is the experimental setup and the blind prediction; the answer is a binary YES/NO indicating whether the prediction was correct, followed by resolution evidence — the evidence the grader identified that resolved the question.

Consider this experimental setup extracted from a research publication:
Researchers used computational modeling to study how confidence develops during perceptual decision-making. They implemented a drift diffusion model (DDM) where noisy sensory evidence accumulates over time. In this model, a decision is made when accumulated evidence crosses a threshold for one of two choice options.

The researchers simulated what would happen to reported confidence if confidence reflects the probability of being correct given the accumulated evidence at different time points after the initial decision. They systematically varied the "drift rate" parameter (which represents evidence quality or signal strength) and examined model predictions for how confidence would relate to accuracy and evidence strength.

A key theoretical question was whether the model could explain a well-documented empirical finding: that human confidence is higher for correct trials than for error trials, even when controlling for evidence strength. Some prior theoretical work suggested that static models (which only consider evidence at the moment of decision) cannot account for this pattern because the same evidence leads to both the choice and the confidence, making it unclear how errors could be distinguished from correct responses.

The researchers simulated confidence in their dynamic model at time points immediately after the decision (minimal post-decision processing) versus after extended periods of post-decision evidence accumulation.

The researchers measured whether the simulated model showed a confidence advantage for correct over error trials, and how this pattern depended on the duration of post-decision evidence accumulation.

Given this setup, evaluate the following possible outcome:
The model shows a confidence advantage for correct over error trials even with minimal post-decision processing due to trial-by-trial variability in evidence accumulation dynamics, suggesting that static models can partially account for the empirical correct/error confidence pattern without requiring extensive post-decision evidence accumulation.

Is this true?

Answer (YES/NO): NO